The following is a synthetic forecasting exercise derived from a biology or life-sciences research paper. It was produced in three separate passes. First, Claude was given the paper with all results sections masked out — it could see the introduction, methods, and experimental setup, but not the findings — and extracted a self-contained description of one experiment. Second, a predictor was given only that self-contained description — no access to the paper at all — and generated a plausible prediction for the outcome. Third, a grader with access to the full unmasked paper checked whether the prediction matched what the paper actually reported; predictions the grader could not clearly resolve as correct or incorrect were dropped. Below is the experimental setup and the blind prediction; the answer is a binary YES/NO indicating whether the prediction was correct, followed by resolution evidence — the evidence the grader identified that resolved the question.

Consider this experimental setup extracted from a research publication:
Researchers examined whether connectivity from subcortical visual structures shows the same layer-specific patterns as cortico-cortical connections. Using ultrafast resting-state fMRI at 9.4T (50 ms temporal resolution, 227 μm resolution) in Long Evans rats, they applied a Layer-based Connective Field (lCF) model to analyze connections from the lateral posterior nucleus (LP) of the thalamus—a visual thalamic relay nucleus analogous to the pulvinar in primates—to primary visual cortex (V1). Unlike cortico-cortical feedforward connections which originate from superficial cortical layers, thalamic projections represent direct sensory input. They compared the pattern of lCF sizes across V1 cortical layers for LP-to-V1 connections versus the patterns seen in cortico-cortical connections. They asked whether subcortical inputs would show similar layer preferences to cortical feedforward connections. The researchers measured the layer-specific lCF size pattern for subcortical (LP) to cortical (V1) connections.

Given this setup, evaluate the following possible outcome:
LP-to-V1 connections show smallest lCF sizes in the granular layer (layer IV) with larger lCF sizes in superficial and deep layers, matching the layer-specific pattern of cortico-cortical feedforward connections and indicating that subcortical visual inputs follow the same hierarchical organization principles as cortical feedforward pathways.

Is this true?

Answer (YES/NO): NO